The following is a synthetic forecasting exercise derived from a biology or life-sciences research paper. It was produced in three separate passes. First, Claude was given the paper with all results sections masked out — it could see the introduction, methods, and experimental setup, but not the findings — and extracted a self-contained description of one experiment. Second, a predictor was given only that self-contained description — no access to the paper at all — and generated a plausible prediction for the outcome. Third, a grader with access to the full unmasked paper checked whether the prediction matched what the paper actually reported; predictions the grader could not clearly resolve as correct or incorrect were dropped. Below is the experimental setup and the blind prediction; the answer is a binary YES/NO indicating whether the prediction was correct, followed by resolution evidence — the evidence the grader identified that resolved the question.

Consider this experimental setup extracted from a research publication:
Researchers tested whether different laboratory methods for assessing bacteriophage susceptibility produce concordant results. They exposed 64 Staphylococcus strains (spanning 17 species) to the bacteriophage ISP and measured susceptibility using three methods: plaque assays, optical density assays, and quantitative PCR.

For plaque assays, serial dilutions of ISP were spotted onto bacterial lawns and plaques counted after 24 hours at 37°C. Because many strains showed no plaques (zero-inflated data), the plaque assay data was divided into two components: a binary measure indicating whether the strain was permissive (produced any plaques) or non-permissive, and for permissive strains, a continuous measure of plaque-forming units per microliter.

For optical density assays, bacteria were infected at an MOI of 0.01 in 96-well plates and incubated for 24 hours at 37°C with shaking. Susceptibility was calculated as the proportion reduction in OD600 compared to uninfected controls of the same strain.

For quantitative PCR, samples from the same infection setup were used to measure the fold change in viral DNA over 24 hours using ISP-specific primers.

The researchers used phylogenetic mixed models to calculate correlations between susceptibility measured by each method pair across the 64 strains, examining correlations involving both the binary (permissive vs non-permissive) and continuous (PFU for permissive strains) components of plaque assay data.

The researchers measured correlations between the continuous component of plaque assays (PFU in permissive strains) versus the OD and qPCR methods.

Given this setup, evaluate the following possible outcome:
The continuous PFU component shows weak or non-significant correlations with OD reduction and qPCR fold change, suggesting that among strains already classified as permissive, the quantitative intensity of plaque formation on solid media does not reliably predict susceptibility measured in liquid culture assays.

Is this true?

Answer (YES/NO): YES